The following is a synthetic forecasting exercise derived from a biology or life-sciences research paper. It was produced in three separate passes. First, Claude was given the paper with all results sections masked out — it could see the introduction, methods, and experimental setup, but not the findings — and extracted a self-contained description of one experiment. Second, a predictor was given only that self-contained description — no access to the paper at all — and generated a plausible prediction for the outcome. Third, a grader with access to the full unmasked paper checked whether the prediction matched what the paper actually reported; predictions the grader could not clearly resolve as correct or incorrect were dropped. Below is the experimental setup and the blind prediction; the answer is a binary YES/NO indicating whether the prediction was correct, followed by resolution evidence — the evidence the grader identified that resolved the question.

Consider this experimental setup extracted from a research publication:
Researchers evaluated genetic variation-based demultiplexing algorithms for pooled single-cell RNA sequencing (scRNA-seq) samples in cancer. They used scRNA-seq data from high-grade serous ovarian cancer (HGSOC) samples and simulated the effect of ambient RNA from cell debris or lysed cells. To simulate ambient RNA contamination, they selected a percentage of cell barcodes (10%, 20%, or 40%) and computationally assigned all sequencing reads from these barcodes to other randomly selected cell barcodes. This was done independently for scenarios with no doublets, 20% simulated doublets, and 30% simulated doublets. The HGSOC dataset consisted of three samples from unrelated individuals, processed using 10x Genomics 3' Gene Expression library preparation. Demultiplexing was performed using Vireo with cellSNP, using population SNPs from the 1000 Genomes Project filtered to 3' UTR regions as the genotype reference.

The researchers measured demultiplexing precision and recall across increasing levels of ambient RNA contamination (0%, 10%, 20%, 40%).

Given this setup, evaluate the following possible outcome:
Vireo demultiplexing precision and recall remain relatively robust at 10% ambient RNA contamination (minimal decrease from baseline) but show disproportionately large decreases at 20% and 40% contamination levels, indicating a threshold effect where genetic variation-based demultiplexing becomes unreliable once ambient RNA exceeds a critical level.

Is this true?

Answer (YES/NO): NO